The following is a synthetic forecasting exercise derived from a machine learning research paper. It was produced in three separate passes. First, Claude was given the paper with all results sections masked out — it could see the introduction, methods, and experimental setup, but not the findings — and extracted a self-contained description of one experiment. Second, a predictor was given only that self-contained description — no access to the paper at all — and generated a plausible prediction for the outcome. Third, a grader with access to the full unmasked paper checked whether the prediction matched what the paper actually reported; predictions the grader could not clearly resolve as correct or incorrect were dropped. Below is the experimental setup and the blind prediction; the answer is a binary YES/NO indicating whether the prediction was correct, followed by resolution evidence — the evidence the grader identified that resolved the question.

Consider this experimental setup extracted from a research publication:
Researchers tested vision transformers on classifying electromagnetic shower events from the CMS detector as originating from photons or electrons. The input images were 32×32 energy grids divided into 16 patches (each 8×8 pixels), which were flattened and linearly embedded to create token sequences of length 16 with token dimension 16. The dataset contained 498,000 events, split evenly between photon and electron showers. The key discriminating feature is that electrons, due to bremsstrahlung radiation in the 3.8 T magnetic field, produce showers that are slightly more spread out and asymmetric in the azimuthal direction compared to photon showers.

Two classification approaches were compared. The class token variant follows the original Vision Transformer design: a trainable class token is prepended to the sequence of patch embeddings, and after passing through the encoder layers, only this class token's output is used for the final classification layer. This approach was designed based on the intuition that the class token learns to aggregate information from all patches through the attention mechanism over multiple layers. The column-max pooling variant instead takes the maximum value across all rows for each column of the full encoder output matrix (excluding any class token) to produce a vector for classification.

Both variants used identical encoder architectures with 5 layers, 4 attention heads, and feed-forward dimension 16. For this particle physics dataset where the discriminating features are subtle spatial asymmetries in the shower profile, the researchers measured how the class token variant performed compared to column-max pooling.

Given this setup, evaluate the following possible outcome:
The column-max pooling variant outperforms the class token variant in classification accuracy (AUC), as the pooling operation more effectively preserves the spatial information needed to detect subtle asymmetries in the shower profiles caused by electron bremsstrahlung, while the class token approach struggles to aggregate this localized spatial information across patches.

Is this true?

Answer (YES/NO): NO